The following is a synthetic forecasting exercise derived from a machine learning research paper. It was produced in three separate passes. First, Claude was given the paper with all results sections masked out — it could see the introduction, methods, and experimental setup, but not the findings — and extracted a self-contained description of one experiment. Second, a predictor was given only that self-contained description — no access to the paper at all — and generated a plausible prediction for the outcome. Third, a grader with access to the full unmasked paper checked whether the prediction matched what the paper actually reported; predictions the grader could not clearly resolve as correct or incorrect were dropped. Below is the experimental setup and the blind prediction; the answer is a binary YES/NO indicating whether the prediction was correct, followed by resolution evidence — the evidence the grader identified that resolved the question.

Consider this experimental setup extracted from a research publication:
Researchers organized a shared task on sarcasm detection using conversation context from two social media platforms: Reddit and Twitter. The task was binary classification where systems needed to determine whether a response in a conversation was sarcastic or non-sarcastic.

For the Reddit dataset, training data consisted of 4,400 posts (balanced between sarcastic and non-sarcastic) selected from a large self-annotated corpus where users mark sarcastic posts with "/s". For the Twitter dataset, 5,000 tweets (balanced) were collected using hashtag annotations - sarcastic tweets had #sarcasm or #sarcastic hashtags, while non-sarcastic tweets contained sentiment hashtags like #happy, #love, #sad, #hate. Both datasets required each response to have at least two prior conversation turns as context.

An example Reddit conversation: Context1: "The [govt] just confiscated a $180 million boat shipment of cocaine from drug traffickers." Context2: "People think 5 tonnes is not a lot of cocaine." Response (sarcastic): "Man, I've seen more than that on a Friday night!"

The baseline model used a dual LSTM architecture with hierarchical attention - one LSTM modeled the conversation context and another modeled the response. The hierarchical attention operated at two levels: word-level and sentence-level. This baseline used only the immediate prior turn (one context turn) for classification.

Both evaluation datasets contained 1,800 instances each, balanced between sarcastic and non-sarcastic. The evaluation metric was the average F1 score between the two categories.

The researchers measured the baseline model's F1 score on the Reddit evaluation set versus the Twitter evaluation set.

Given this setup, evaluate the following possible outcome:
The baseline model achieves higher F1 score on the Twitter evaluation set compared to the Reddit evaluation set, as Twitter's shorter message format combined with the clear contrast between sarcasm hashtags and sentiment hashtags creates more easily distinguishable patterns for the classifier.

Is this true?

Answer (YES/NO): YES